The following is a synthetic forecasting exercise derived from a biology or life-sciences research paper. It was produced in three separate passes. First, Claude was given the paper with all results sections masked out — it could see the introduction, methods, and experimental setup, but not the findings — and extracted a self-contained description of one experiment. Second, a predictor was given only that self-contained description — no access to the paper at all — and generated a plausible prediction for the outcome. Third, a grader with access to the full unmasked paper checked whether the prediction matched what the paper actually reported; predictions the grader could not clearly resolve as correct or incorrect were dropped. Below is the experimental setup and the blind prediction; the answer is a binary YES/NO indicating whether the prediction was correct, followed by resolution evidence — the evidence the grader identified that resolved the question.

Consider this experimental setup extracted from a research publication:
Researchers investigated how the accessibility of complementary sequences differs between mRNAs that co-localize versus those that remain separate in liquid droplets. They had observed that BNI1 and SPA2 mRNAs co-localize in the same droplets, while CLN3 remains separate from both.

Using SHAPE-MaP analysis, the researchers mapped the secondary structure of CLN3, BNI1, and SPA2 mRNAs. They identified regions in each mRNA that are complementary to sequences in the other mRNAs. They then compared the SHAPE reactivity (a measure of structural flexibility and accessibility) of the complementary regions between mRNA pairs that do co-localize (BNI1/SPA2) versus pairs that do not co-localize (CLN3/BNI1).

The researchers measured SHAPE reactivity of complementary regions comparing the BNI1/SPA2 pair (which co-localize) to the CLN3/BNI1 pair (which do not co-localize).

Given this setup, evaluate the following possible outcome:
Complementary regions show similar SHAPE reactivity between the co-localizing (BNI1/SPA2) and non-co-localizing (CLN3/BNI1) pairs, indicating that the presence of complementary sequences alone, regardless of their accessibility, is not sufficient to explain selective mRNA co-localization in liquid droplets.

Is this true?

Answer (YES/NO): NO